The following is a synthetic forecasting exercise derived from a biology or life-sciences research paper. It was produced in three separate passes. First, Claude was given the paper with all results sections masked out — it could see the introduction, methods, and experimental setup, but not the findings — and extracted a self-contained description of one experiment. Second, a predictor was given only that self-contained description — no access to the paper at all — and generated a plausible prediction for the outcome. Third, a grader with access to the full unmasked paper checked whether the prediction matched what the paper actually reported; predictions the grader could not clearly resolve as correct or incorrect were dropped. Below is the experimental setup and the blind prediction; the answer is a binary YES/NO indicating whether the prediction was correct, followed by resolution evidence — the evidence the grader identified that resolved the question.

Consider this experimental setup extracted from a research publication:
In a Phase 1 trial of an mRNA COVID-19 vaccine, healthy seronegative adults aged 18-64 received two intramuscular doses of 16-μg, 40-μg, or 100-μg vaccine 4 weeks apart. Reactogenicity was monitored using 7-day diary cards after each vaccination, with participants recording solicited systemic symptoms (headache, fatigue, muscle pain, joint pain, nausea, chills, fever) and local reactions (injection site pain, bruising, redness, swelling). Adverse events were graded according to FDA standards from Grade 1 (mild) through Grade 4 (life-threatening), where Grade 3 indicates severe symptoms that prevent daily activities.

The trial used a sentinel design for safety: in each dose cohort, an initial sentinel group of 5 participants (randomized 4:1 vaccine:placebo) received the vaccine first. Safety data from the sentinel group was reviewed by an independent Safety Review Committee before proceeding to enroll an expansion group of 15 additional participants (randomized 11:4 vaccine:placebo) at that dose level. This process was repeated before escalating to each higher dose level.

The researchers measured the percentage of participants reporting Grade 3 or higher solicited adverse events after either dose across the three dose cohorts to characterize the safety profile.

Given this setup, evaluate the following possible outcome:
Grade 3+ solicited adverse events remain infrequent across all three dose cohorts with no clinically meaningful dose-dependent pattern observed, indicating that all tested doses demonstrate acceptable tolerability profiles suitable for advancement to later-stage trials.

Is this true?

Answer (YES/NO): YES